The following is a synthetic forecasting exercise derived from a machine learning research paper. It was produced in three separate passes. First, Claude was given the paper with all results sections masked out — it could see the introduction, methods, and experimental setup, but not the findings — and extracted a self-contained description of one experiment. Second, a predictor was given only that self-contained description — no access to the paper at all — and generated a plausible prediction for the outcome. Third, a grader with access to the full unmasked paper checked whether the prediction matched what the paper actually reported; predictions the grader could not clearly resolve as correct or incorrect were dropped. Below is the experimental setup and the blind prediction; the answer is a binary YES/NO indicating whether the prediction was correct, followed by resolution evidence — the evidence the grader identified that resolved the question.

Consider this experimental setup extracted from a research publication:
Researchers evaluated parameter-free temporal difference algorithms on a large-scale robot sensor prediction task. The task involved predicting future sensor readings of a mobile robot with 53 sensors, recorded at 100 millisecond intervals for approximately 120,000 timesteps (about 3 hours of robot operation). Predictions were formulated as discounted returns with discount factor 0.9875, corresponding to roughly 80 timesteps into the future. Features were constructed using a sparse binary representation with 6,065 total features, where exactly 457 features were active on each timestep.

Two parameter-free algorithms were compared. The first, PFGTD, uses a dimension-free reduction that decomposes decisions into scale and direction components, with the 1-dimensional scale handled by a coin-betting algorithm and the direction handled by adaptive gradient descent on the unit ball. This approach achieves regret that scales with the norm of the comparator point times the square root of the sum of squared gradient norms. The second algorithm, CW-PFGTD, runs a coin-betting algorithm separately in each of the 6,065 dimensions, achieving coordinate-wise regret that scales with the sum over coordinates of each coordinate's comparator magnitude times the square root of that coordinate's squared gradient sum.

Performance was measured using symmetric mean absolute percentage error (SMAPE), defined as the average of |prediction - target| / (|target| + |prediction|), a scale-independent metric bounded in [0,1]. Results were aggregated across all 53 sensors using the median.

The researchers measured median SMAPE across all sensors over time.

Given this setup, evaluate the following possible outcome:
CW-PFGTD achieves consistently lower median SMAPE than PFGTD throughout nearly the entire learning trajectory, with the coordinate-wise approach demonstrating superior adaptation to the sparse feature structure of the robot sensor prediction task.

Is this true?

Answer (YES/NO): YES